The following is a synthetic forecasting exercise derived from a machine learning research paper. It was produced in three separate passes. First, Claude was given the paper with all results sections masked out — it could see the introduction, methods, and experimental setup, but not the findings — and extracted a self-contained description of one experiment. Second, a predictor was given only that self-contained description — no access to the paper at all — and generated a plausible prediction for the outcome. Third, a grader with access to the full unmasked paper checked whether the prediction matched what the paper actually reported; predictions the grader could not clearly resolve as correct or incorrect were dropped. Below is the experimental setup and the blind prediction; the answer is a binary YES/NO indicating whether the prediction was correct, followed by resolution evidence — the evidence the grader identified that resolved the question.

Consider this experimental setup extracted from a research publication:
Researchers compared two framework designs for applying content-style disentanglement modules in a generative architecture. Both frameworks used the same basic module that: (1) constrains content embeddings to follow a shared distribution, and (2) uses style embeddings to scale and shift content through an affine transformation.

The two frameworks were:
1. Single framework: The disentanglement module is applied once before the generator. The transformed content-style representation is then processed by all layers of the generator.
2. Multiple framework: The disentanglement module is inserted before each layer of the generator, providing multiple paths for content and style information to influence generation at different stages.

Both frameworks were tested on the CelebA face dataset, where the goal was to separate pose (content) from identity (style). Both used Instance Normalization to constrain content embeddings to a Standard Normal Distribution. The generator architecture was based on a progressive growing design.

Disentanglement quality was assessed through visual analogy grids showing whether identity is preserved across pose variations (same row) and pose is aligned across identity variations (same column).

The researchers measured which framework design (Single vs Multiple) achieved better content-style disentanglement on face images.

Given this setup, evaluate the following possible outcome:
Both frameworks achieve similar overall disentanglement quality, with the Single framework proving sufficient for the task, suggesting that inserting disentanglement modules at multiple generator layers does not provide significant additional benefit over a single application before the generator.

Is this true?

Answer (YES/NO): NO